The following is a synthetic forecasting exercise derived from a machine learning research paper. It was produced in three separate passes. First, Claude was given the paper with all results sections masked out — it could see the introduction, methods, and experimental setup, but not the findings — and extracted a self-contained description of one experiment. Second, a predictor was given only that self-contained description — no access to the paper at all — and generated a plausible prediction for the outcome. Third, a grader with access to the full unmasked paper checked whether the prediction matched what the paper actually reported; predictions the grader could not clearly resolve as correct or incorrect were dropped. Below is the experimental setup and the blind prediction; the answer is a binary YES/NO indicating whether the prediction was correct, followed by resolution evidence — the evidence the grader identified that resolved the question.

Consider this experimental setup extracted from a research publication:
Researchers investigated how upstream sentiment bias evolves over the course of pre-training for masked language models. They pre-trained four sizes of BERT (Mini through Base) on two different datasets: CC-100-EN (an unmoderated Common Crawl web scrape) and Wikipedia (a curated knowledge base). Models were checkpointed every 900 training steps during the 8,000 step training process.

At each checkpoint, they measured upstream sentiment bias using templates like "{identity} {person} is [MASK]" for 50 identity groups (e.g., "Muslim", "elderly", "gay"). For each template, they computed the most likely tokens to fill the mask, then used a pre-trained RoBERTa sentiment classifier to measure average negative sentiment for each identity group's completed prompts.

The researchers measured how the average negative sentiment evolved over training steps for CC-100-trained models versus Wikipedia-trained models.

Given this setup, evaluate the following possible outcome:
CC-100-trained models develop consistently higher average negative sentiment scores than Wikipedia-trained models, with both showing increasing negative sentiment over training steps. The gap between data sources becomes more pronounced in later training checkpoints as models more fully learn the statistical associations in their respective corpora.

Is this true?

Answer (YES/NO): NO